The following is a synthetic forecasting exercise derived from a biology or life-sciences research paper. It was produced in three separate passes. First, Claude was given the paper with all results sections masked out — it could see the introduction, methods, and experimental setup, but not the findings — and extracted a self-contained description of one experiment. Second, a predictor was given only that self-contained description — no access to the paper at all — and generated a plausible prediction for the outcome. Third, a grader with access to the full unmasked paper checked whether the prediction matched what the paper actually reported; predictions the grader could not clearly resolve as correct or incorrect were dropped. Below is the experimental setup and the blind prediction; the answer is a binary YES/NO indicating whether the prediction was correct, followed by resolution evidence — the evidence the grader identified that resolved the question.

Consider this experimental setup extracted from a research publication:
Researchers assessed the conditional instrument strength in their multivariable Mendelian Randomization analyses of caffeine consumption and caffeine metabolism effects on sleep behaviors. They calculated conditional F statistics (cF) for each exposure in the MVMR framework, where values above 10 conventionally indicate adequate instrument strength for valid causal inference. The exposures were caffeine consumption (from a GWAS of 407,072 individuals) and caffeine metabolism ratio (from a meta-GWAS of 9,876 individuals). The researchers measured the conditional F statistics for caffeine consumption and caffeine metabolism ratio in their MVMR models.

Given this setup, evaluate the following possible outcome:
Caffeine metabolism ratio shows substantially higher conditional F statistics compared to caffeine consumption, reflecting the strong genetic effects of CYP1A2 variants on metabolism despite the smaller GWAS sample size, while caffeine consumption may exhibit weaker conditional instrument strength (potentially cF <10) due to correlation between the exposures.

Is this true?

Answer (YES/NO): NO